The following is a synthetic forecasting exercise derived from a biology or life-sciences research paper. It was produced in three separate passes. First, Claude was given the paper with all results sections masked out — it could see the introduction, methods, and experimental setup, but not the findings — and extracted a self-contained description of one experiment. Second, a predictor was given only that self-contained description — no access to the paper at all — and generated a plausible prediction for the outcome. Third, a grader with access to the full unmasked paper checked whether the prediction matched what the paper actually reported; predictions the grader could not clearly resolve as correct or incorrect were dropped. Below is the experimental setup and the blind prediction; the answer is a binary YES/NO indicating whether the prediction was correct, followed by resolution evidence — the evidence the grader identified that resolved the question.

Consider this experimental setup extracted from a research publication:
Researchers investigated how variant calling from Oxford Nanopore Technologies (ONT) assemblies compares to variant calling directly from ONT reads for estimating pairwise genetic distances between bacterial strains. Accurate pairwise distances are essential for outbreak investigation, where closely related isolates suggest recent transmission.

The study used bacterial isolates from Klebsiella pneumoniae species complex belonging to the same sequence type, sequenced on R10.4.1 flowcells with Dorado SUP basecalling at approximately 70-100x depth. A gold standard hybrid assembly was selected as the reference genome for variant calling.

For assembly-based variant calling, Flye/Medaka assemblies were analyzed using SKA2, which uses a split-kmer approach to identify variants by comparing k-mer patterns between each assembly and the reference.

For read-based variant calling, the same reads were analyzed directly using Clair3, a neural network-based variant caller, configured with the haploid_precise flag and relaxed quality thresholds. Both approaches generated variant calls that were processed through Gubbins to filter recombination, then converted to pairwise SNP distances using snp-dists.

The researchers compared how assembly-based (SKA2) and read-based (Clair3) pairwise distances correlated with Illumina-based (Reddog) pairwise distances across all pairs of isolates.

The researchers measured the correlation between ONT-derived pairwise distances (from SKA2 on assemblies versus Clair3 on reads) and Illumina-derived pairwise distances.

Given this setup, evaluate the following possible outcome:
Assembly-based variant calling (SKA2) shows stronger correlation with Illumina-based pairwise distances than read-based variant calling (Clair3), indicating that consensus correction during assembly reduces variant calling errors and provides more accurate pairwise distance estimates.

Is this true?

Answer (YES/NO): NO